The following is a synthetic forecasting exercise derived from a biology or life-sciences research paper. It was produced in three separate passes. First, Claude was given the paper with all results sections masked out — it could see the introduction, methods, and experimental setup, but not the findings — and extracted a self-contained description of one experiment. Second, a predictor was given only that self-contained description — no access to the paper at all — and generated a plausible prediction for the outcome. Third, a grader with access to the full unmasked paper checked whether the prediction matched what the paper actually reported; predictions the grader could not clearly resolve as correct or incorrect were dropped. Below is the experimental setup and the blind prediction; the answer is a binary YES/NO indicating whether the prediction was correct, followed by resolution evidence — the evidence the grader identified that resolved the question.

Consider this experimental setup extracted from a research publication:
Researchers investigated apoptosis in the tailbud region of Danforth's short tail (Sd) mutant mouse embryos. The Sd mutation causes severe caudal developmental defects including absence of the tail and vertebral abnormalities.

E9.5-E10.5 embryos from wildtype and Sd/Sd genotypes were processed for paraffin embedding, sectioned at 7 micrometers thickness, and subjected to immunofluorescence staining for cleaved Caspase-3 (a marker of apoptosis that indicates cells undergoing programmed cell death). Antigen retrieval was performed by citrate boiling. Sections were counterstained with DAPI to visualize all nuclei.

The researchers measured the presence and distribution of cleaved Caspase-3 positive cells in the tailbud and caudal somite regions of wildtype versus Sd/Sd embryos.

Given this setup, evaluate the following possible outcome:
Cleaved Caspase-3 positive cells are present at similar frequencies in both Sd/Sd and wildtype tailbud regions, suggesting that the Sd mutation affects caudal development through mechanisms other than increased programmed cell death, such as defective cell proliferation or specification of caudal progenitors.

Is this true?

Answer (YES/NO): NO